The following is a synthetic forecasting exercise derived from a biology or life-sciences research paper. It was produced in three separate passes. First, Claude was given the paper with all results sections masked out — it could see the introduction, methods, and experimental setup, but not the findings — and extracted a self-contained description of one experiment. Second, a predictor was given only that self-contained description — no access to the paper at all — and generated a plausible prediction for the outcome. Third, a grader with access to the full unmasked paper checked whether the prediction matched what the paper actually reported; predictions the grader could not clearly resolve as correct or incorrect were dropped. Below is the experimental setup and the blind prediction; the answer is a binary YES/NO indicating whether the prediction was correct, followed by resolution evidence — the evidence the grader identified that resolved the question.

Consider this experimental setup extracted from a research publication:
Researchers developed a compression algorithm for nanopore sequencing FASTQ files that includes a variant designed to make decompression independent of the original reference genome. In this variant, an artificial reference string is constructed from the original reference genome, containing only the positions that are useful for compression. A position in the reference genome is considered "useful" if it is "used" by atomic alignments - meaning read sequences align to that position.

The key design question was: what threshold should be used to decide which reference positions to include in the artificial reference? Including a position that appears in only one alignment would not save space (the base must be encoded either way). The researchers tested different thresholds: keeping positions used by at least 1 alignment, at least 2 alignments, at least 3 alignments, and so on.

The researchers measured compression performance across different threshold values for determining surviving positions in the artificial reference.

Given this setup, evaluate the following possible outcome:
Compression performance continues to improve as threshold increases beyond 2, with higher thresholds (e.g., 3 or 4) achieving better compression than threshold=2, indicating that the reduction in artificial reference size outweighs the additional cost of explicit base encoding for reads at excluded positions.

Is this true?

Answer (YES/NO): NO